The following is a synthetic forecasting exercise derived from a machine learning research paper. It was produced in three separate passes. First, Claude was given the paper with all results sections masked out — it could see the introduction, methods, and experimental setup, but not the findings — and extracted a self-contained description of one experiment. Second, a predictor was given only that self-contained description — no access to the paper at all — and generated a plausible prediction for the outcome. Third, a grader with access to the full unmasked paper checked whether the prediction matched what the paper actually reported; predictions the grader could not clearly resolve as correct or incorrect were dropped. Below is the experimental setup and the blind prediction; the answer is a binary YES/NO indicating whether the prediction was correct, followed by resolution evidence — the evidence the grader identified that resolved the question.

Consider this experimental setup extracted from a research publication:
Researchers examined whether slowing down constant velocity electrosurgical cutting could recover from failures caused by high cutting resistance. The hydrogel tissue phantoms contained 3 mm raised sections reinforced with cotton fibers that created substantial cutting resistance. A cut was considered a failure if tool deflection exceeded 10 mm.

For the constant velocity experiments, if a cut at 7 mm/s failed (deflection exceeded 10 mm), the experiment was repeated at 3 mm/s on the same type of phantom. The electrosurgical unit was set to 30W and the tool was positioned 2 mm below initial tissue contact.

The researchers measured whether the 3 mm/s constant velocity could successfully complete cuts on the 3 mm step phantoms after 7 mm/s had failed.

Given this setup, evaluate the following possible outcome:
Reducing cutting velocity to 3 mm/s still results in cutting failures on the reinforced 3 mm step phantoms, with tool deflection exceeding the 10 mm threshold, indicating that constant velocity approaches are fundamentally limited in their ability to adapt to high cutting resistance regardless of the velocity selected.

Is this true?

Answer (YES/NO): NO